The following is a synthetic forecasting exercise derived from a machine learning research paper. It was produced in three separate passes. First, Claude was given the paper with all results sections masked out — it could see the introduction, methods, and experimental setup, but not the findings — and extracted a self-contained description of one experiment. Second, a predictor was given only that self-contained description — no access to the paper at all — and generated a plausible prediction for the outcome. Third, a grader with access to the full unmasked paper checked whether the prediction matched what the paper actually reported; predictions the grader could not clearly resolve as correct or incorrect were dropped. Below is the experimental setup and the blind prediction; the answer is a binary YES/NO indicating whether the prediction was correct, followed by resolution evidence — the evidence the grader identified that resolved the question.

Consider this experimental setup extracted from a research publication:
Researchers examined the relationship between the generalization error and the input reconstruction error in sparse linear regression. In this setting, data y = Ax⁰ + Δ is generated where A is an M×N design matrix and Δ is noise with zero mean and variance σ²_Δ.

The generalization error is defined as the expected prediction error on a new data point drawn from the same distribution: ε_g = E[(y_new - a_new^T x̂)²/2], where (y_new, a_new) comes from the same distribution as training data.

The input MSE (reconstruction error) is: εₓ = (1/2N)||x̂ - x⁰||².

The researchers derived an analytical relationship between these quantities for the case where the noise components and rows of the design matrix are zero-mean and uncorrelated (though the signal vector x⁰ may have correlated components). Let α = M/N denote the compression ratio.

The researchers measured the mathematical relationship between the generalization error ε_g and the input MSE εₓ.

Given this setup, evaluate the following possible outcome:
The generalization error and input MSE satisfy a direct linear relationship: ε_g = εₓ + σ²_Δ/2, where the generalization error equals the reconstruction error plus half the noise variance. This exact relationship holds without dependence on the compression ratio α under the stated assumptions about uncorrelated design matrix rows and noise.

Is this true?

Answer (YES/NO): NO